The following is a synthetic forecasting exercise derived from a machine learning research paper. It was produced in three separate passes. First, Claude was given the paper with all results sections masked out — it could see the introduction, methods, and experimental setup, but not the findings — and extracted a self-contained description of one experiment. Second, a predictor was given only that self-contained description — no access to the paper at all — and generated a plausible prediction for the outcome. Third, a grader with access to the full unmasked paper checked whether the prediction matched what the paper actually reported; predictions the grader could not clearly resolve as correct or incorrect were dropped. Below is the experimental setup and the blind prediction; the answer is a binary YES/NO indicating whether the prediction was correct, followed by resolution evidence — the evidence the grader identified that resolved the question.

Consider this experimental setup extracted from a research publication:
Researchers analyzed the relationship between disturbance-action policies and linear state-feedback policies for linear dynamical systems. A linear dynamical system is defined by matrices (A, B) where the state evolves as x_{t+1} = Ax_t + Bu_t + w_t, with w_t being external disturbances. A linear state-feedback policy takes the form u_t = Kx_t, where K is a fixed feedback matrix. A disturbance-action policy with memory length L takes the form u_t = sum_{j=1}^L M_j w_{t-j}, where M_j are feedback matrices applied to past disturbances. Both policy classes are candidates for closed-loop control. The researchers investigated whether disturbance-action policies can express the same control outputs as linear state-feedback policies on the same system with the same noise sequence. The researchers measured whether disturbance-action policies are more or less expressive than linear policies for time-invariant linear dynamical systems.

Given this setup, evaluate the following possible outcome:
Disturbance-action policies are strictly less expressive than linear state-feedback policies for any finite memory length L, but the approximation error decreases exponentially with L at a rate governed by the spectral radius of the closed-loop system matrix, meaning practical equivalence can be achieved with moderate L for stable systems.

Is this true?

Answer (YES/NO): NO